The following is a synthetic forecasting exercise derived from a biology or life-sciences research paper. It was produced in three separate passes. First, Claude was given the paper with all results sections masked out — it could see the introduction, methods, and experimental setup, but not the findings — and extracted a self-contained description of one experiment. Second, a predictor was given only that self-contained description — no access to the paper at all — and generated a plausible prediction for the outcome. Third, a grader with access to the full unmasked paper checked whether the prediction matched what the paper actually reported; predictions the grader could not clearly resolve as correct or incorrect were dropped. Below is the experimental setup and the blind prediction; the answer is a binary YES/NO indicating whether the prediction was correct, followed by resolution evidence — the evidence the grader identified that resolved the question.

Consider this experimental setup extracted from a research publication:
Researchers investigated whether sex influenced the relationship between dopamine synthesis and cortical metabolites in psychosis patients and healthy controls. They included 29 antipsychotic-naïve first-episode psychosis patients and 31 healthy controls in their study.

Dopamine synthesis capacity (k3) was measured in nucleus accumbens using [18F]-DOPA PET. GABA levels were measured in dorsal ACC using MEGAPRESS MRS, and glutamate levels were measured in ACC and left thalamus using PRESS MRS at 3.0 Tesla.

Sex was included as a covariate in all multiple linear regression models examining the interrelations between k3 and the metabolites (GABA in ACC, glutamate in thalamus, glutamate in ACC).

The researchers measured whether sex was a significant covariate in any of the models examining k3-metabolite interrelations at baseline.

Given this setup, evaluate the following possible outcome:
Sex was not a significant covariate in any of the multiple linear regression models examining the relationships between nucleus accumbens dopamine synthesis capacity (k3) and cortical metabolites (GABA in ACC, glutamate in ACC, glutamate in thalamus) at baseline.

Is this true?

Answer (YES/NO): YES